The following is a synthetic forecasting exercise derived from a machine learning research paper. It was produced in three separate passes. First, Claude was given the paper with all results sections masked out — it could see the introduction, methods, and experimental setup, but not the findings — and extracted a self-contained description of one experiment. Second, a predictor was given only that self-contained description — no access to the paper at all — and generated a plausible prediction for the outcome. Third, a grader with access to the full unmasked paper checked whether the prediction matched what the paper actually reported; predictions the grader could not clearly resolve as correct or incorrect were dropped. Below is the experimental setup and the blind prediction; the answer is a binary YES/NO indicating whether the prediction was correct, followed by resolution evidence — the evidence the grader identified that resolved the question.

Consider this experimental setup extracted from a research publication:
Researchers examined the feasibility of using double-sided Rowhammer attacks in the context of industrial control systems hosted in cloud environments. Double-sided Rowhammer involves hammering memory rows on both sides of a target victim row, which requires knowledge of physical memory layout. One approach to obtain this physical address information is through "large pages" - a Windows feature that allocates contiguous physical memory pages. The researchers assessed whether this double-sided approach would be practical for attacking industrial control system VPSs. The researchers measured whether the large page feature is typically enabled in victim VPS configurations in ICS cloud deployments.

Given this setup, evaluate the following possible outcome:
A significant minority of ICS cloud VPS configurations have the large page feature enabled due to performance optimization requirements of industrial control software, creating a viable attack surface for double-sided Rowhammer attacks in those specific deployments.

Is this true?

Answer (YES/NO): NO